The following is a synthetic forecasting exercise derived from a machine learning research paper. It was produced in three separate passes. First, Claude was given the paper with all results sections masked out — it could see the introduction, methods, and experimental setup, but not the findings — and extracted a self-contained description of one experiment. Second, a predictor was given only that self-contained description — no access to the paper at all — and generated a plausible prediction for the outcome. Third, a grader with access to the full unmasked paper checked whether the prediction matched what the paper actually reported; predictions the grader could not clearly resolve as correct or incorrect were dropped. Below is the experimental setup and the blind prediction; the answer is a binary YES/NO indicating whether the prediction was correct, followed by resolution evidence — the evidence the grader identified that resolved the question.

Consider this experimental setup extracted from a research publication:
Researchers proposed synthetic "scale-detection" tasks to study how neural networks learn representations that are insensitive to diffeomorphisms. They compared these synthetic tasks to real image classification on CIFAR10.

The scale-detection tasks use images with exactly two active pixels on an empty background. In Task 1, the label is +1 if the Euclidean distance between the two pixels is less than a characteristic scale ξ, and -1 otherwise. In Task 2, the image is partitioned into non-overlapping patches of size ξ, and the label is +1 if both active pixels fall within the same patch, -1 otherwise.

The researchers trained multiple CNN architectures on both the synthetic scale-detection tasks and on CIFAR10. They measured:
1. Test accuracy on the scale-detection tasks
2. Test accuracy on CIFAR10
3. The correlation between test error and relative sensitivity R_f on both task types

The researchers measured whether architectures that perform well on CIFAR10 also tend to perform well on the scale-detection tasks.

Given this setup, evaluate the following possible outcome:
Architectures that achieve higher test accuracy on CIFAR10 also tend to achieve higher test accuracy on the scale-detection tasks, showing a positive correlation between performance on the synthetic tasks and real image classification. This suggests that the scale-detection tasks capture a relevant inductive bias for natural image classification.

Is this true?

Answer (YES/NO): YES